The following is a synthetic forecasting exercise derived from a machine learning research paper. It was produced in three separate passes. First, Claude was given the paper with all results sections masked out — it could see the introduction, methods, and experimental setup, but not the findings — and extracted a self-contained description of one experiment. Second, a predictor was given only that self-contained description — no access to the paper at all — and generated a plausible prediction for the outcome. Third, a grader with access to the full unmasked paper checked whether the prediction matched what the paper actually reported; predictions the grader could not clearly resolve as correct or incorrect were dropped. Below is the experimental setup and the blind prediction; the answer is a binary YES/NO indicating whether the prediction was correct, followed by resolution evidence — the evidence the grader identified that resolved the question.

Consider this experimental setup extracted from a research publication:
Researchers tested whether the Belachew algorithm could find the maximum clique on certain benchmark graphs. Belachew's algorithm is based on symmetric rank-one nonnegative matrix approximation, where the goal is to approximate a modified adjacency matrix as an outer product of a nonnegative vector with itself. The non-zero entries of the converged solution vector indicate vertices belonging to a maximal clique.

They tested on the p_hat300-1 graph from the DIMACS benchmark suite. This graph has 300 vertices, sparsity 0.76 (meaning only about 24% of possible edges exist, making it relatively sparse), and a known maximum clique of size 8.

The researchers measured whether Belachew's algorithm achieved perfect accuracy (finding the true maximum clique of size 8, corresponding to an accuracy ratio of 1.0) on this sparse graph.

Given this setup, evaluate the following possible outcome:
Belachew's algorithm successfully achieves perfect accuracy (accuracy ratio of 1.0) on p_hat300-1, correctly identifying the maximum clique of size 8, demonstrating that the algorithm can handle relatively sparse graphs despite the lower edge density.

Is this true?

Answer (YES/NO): YES